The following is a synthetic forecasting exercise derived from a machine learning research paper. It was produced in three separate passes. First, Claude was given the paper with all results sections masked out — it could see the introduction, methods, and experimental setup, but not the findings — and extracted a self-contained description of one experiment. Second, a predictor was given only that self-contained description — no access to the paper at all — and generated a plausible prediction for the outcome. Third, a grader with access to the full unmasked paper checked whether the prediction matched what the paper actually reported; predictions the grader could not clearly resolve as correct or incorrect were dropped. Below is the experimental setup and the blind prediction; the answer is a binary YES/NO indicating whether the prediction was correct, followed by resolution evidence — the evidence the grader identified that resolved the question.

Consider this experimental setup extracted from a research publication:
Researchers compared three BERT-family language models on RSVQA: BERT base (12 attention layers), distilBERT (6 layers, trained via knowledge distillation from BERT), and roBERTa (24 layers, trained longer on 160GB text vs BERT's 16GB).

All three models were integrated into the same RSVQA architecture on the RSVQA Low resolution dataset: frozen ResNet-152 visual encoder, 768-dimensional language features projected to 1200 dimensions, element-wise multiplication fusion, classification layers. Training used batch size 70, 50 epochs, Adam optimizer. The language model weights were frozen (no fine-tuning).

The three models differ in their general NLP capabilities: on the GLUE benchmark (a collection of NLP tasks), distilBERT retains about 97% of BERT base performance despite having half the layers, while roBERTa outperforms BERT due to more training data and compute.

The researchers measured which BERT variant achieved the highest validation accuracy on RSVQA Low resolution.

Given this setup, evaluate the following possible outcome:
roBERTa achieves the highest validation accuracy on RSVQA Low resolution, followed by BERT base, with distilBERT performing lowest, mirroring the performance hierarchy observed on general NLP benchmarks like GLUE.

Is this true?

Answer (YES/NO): NO